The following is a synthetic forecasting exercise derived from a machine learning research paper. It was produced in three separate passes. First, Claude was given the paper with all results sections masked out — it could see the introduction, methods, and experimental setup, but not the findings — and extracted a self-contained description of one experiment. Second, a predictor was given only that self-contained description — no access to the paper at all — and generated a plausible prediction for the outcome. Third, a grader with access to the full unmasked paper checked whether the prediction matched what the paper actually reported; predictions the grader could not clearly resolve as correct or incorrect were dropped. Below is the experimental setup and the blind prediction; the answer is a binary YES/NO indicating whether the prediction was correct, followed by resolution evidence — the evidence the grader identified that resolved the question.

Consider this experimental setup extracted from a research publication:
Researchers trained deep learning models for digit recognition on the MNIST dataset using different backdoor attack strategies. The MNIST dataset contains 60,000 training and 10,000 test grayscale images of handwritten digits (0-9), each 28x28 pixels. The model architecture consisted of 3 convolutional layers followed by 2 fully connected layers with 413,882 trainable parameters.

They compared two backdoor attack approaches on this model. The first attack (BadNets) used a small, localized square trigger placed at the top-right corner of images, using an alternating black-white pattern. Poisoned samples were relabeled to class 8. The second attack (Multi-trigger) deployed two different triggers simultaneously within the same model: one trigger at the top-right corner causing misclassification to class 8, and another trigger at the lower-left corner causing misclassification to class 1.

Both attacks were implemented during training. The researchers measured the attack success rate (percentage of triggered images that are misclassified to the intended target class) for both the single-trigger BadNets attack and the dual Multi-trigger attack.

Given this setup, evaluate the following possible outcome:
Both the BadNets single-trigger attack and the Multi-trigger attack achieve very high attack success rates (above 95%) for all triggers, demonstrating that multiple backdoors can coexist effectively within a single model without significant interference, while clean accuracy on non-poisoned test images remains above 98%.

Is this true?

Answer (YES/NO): NO